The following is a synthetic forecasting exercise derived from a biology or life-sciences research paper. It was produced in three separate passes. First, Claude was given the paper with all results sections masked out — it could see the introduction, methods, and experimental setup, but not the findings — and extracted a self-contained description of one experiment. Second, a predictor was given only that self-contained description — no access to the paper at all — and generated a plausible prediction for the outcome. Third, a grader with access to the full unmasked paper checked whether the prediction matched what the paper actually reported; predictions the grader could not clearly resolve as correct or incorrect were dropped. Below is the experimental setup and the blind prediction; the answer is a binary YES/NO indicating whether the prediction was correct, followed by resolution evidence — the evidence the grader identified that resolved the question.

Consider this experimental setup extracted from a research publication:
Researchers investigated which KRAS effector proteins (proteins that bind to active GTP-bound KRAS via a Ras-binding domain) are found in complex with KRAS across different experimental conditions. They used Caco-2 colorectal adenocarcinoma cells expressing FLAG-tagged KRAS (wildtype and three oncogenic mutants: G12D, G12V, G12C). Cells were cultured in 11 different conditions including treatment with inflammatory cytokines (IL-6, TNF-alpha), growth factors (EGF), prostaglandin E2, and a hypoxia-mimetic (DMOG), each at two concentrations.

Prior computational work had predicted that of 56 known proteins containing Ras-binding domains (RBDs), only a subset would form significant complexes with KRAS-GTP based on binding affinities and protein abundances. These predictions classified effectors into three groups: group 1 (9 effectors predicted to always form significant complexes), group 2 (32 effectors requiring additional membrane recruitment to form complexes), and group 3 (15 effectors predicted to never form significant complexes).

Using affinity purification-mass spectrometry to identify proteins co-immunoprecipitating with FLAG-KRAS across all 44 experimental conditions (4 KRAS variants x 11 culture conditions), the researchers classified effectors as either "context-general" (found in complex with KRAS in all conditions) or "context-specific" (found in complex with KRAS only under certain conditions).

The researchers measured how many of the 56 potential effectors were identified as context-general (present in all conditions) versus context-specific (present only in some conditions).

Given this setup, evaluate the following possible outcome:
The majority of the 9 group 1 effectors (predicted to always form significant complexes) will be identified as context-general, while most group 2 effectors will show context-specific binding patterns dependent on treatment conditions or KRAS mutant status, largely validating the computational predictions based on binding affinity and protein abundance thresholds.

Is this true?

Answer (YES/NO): NO